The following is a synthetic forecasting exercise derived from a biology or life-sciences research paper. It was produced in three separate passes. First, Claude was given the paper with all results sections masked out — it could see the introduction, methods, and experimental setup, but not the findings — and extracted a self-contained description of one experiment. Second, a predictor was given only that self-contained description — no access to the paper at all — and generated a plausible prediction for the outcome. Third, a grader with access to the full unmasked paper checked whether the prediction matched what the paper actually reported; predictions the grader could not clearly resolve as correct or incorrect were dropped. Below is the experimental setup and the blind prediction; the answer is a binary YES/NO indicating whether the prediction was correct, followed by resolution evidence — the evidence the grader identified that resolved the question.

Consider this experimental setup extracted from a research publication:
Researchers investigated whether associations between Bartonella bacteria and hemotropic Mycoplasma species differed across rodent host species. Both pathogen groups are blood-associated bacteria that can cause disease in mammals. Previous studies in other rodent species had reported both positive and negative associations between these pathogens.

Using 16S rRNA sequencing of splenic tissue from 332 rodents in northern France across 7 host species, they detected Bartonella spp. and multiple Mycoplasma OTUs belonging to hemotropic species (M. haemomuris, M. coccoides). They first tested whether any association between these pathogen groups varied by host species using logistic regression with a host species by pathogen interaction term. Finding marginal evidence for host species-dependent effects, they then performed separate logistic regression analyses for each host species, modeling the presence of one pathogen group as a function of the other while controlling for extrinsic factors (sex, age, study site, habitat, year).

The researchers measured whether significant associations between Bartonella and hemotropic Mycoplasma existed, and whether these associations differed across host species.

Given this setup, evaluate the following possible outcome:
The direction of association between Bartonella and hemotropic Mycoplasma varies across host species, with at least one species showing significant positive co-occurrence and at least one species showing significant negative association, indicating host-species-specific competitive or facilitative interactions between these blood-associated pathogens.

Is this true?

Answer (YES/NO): NO